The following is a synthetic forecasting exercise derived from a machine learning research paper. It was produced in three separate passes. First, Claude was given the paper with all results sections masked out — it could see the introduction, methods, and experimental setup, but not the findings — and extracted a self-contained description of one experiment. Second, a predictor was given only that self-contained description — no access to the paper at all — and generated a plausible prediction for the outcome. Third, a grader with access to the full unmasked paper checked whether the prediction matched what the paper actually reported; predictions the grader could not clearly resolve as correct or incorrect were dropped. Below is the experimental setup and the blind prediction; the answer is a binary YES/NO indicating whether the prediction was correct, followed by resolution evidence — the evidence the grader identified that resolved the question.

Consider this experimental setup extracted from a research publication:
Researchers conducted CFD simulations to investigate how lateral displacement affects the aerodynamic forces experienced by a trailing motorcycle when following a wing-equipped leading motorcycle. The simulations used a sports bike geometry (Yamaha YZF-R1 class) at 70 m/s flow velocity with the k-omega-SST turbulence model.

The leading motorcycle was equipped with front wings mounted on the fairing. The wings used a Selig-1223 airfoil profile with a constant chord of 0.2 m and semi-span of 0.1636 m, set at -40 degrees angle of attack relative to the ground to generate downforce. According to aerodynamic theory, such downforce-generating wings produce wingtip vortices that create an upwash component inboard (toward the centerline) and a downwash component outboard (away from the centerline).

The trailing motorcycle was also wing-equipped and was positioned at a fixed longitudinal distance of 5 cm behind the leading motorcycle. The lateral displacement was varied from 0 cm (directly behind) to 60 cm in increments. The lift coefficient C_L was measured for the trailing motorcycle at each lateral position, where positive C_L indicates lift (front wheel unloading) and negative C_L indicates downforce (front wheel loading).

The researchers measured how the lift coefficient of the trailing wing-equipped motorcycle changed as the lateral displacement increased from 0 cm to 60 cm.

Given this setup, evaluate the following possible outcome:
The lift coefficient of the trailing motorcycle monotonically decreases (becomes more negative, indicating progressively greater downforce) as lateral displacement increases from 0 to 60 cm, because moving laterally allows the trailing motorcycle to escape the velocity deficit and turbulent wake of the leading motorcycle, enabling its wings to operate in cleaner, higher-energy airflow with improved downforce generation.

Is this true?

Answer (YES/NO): NO